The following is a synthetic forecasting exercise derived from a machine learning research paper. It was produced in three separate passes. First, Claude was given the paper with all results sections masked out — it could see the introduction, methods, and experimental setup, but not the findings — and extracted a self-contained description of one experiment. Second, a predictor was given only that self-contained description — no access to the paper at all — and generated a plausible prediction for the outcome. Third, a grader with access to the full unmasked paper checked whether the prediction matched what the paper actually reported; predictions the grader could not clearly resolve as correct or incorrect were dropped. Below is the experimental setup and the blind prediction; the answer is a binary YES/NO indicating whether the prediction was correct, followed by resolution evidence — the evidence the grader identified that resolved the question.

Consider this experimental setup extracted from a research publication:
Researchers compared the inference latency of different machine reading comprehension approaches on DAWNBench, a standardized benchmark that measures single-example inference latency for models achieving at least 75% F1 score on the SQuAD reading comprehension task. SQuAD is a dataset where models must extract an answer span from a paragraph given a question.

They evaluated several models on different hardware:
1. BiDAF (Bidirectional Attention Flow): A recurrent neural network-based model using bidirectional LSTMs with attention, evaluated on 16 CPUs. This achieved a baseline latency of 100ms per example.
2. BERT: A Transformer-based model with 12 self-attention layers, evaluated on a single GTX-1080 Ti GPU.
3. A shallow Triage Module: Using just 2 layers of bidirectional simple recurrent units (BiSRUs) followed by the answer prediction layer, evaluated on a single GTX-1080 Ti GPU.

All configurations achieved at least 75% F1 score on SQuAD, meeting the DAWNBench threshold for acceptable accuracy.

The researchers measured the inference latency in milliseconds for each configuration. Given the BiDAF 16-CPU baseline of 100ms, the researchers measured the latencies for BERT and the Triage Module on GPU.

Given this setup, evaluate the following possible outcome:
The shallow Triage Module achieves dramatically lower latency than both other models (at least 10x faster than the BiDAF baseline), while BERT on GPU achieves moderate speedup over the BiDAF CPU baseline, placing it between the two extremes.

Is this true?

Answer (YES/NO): YES